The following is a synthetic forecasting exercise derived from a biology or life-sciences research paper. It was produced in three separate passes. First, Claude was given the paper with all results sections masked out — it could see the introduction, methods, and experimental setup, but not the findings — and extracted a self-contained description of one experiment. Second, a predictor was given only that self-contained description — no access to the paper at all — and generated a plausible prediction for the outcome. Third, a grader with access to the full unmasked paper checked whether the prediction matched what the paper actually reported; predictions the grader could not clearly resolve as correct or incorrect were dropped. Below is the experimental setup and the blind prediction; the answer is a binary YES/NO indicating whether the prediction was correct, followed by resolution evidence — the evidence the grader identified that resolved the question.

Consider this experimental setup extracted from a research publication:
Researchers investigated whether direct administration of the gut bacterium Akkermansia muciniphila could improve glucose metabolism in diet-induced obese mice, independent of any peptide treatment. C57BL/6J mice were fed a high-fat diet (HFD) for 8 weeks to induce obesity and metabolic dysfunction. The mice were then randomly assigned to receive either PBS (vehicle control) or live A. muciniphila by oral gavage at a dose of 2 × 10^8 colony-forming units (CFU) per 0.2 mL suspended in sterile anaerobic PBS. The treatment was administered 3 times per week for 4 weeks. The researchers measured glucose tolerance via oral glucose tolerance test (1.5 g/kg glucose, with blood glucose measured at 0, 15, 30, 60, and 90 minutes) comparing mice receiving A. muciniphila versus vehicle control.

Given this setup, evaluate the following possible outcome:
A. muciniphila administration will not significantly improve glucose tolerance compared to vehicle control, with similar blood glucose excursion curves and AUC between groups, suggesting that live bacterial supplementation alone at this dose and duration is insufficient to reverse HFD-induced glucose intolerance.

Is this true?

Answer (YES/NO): NO